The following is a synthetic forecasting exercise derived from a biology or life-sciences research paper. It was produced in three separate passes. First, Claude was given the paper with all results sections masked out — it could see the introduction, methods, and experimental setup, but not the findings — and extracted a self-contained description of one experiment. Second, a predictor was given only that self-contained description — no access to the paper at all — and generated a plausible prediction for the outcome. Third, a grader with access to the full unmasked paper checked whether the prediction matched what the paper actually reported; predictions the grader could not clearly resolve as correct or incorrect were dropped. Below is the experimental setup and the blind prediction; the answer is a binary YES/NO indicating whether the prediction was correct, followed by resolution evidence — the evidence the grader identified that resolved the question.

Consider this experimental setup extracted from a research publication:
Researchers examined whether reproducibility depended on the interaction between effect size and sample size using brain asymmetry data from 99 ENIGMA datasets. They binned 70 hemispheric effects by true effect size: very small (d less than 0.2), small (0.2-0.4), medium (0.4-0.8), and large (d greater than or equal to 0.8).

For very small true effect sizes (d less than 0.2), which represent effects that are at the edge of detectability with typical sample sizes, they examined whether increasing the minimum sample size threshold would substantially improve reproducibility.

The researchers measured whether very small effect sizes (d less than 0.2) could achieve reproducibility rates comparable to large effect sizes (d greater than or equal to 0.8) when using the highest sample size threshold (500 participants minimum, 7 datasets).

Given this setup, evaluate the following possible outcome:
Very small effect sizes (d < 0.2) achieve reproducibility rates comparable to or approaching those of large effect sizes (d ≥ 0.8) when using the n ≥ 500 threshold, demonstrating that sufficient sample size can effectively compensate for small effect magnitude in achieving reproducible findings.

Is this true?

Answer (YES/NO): NO